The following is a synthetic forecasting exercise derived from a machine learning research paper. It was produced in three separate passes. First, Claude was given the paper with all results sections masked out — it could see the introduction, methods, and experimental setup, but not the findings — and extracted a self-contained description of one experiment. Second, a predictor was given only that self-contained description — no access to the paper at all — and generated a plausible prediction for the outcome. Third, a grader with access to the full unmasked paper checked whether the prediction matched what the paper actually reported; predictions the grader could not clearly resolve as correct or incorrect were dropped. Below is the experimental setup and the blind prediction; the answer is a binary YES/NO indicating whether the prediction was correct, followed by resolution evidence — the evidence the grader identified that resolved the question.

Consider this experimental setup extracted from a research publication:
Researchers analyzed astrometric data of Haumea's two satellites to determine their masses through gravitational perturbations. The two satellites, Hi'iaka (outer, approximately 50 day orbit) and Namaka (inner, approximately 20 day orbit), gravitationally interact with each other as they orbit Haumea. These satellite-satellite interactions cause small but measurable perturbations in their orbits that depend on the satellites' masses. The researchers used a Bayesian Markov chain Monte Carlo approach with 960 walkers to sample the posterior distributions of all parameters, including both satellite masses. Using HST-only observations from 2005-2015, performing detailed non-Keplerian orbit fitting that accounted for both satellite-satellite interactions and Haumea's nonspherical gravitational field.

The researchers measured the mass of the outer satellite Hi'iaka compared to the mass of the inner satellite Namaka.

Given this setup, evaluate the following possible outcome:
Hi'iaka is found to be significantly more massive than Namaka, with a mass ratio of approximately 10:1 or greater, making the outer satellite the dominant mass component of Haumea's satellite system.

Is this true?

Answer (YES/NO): YES